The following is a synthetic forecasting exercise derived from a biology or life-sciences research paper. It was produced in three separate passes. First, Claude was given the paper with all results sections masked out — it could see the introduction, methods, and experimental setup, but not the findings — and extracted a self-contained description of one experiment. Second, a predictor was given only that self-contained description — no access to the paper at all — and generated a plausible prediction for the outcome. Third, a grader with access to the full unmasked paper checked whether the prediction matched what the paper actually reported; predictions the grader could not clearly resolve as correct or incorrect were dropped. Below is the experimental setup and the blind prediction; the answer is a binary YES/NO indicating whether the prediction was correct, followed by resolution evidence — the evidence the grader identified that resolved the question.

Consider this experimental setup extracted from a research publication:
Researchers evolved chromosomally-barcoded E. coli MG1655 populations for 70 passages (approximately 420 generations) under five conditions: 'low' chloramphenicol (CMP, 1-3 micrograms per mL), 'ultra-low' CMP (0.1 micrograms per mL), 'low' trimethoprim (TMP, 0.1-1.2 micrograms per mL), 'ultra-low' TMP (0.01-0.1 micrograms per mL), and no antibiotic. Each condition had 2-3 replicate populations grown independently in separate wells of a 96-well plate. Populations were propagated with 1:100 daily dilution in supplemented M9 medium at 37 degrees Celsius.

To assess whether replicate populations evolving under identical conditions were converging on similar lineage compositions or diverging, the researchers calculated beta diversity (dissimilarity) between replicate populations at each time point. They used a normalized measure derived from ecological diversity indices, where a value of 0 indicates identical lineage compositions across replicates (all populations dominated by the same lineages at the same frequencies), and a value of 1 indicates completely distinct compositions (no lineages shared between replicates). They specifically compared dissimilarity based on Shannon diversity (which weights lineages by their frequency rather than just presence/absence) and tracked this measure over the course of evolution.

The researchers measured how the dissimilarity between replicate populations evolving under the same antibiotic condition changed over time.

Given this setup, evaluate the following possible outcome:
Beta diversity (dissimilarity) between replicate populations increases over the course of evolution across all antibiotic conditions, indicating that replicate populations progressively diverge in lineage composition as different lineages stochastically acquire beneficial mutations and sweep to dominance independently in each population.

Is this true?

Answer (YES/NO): NO